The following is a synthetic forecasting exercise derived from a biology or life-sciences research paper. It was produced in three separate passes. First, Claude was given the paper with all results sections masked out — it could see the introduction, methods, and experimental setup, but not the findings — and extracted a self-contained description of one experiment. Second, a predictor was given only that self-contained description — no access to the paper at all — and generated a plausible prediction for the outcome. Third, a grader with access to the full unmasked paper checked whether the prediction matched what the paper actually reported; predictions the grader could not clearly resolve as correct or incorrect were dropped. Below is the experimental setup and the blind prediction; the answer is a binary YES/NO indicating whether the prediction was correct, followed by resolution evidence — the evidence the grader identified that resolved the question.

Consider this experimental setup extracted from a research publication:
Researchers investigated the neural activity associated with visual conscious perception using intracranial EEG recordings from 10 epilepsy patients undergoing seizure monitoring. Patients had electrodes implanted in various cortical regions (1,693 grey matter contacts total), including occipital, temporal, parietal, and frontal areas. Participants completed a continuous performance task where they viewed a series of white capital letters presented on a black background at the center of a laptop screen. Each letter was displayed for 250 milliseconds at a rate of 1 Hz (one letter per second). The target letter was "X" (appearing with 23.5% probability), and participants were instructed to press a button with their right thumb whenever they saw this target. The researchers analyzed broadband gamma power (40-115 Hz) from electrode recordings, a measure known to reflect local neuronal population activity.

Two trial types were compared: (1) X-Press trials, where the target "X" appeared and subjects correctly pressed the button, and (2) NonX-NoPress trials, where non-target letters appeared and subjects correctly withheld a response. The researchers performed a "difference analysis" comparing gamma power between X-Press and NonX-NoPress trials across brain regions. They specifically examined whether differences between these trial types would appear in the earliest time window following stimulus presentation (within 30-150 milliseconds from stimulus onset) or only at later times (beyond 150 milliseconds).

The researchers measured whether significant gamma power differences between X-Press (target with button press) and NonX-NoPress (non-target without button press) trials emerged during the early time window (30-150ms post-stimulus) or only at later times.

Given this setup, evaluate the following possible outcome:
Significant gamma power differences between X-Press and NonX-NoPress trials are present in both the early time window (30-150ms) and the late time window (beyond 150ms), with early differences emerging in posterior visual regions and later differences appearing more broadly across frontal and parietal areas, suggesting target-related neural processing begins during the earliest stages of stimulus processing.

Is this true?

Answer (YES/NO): NO